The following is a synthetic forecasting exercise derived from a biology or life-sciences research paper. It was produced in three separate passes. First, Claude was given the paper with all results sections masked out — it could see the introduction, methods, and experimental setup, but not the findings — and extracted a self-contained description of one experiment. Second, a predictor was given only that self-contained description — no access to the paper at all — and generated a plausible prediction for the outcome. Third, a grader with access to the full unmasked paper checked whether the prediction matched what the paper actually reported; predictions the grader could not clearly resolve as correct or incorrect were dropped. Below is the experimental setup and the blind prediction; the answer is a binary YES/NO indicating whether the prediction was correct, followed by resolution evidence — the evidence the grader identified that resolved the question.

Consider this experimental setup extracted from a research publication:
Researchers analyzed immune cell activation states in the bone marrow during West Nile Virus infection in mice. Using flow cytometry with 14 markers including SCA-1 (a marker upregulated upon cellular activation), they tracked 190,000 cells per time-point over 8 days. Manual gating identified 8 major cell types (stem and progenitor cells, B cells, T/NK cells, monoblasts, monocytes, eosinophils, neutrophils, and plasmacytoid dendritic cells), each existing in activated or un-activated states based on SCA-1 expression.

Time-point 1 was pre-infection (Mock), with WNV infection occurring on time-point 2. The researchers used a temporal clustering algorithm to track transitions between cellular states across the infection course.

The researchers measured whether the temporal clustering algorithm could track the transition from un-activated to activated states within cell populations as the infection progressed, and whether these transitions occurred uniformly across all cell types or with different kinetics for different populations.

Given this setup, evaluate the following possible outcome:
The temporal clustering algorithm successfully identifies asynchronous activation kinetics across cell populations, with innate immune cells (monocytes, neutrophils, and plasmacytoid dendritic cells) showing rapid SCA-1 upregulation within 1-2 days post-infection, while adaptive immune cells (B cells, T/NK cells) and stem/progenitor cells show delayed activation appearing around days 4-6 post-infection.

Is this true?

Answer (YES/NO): NO